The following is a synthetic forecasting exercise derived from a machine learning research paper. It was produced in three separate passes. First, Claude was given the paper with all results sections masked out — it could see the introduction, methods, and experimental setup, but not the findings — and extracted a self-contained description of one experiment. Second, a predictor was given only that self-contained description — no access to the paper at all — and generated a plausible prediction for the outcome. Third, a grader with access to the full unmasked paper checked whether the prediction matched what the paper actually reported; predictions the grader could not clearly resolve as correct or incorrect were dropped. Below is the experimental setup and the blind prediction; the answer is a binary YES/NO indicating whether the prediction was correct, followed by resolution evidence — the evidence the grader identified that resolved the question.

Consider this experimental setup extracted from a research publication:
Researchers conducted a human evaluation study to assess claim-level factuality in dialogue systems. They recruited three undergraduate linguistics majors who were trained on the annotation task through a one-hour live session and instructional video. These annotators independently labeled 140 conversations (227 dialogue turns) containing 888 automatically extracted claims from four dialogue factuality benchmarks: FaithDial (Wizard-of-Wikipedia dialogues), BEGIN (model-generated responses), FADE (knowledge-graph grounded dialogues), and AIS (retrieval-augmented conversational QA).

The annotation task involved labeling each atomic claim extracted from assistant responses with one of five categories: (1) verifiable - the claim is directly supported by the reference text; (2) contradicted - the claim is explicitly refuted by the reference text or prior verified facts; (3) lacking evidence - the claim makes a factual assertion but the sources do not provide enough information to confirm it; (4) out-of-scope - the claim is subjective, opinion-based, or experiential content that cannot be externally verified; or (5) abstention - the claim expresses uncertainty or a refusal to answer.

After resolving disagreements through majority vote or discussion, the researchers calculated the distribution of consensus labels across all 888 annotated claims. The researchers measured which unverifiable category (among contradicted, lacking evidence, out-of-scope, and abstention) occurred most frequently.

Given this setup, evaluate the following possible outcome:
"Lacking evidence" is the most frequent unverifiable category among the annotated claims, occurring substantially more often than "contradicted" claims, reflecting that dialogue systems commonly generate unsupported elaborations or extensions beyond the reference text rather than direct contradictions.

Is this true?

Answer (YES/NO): NO